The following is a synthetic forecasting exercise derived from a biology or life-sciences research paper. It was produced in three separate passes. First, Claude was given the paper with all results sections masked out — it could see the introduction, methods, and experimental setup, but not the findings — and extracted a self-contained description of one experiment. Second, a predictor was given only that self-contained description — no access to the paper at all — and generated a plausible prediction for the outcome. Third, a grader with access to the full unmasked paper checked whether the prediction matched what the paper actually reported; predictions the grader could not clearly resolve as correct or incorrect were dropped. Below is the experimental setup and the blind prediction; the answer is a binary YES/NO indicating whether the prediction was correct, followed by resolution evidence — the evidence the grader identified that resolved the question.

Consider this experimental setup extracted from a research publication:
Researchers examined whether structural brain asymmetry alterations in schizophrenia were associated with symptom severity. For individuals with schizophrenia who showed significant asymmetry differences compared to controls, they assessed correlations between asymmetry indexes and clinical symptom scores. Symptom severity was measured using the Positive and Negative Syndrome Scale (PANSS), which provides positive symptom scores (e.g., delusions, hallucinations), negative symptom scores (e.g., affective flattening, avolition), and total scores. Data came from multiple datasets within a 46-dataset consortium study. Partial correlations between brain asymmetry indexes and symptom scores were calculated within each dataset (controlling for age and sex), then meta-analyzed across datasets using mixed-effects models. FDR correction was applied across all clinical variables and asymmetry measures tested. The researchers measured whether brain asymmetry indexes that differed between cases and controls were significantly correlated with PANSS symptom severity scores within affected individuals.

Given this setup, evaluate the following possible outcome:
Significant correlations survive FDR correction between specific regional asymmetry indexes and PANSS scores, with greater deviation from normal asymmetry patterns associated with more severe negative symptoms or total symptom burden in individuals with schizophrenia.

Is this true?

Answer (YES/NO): NO